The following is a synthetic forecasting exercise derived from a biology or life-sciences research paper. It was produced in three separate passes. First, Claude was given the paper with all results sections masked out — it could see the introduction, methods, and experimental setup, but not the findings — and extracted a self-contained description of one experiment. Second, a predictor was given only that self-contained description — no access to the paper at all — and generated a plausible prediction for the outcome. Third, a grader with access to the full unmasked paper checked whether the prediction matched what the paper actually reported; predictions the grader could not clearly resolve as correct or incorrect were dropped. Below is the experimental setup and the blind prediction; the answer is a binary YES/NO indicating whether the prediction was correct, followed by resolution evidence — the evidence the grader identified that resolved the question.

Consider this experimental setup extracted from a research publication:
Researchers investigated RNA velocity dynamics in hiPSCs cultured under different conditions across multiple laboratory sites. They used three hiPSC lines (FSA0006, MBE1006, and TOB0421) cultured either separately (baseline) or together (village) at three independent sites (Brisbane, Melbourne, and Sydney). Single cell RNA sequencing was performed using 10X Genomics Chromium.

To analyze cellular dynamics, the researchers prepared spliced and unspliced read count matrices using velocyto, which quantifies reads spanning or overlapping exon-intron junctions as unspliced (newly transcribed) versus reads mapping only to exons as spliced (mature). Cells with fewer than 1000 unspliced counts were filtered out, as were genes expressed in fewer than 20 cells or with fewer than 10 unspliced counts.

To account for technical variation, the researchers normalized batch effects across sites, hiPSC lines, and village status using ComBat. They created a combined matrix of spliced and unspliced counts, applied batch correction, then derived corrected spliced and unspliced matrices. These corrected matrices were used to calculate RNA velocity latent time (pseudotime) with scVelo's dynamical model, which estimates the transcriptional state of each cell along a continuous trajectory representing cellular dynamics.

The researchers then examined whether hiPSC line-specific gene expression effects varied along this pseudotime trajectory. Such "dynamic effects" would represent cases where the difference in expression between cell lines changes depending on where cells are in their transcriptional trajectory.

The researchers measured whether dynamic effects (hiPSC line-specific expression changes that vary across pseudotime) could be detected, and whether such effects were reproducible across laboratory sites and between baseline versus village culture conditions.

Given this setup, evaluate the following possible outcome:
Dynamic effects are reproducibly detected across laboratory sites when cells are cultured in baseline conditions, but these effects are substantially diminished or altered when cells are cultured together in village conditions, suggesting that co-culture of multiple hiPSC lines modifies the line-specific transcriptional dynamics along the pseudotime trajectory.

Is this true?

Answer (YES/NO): NO